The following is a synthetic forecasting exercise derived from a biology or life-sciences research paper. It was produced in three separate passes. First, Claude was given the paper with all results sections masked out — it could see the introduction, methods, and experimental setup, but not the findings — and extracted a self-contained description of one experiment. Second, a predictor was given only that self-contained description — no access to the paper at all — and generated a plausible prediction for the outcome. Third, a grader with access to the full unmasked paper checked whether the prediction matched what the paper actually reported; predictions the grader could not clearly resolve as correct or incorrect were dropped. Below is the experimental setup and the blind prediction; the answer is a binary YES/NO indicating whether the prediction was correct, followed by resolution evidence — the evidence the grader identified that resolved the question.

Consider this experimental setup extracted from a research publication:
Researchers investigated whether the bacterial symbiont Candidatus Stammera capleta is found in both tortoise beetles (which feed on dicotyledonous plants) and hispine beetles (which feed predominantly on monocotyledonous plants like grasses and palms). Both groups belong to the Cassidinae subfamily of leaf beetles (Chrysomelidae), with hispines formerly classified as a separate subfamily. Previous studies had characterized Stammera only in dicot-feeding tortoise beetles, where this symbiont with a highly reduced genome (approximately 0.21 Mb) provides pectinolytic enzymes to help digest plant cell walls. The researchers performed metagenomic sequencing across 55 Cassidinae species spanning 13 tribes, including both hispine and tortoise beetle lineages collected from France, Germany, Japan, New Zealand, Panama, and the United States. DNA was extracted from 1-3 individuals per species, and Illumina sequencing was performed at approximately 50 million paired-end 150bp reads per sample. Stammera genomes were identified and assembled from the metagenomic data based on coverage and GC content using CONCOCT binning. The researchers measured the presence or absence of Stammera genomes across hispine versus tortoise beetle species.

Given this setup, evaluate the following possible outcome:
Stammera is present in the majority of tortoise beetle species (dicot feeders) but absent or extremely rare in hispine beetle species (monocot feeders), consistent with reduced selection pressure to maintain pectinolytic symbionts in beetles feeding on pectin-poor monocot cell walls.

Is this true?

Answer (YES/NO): NO